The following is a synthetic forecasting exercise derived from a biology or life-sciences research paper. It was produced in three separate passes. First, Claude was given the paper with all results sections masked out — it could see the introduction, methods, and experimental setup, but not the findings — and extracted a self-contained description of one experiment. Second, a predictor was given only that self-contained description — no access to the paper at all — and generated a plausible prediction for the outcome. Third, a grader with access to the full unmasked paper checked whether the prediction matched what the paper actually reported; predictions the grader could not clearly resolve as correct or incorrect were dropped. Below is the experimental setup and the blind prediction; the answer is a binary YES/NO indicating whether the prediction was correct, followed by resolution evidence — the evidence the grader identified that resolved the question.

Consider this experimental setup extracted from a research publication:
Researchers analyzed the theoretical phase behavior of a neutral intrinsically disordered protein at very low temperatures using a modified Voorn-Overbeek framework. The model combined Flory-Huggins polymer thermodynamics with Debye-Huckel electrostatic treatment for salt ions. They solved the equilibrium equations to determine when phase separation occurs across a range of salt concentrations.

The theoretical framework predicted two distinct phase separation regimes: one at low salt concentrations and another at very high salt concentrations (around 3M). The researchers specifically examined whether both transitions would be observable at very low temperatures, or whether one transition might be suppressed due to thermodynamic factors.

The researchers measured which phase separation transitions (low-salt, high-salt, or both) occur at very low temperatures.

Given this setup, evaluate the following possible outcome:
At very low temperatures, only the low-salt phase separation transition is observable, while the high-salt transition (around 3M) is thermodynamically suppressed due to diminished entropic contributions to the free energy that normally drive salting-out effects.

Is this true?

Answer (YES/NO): YES